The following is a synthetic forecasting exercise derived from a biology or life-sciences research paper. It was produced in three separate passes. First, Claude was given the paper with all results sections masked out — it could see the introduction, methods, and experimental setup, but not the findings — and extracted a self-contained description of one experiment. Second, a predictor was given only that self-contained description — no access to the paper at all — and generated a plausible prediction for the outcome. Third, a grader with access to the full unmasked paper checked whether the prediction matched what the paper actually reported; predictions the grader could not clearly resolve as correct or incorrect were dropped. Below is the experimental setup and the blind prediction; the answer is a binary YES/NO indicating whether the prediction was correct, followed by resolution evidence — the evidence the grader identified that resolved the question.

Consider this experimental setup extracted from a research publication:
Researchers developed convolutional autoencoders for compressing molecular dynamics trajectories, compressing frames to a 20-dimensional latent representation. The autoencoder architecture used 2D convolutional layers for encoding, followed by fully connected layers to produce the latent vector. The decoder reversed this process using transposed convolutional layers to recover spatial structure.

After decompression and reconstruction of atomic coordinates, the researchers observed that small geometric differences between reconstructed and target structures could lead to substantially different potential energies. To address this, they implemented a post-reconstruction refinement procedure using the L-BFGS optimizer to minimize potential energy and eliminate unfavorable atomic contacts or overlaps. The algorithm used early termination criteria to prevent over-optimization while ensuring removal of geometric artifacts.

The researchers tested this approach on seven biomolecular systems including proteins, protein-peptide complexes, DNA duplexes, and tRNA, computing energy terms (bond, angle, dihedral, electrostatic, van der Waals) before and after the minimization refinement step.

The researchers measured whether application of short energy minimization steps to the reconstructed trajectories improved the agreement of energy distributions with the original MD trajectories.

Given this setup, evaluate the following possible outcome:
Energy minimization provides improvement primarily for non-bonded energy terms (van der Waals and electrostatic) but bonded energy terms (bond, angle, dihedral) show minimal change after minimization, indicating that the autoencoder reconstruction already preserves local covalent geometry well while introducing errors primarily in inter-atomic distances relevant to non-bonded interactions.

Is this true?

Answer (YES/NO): NO